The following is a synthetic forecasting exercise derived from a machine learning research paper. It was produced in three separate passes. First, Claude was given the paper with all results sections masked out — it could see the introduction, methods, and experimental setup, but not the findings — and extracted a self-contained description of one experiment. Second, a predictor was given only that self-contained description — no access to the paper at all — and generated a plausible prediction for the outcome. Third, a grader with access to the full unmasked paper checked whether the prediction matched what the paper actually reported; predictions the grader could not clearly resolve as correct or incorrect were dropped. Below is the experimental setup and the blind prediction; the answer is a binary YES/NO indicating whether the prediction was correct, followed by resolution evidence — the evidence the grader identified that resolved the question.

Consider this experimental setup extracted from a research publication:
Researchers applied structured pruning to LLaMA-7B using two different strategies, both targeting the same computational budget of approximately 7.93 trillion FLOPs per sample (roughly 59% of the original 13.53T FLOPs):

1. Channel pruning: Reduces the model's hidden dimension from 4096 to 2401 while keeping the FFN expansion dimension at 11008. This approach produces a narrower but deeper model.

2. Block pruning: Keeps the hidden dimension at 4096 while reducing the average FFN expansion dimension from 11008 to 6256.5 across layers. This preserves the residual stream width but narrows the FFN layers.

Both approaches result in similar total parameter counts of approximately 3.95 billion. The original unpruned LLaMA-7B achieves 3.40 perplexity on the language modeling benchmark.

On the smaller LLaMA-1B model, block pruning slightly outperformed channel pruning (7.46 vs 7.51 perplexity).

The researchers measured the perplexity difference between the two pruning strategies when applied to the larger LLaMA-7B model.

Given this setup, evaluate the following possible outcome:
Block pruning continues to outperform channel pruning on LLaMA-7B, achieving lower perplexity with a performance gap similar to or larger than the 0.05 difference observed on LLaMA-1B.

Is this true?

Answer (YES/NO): NO